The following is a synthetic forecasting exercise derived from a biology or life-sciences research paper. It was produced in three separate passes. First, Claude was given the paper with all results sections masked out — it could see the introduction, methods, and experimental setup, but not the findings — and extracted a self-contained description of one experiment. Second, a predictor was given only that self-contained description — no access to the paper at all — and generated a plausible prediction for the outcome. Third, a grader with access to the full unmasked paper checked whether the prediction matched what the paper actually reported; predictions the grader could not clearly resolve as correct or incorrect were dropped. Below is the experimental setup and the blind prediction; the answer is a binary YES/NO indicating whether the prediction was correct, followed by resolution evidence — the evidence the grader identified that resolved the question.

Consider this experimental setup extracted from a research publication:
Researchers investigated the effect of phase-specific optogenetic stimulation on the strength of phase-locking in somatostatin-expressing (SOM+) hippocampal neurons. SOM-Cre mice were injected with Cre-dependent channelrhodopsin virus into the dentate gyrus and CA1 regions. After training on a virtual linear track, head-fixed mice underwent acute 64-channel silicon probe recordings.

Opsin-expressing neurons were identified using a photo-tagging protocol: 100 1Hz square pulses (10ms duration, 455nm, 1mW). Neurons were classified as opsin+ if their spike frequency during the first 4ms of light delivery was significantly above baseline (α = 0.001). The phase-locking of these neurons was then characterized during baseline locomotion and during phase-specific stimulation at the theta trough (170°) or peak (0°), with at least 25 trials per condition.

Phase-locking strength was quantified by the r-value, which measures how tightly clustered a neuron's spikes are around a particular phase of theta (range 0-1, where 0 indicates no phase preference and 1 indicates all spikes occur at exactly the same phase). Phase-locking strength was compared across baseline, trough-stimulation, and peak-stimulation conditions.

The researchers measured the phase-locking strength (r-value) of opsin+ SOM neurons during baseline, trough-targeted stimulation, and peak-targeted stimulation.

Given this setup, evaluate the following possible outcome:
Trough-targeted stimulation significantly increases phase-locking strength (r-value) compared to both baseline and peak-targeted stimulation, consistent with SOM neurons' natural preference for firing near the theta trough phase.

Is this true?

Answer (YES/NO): YES